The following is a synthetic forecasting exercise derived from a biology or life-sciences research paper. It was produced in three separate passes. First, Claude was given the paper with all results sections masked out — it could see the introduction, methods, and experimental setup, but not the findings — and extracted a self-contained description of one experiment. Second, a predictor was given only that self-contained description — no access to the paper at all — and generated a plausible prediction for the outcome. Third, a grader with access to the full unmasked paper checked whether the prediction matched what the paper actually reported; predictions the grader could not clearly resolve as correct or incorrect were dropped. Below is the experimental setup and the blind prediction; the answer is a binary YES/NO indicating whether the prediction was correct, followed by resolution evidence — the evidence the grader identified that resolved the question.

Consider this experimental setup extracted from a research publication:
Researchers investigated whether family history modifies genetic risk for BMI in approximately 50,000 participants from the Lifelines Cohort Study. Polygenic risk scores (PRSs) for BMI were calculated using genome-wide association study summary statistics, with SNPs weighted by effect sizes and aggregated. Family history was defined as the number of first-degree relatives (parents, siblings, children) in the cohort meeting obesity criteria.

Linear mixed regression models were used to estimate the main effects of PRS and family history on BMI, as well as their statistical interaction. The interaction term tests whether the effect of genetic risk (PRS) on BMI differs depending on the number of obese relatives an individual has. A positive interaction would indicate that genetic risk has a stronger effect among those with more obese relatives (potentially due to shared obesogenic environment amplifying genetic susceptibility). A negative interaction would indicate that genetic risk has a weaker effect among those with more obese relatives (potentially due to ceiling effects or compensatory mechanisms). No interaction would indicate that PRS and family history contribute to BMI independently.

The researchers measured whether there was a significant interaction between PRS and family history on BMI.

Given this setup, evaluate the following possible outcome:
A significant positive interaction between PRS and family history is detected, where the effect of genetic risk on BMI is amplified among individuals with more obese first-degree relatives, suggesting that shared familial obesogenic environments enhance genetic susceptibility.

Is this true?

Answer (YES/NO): YES